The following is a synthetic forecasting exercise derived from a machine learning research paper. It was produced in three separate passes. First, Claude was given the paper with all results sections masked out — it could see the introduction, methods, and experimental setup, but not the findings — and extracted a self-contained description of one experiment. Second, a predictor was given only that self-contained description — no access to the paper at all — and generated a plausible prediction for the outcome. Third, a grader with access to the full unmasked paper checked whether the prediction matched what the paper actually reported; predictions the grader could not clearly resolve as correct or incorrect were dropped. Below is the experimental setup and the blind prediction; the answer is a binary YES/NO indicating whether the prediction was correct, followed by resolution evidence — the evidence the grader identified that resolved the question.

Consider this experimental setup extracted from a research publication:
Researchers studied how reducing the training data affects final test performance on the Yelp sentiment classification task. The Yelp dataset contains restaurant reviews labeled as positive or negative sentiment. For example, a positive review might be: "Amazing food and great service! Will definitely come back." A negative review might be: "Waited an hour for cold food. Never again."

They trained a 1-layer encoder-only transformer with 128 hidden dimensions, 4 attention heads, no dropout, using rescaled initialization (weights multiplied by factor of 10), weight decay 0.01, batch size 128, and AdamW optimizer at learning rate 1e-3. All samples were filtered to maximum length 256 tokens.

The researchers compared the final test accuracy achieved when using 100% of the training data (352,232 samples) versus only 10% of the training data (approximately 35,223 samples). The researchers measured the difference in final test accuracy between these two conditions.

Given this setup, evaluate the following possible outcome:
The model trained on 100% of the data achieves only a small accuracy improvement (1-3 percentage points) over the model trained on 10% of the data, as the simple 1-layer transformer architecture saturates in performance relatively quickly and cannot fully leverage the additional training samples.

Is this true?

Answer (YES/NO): NO